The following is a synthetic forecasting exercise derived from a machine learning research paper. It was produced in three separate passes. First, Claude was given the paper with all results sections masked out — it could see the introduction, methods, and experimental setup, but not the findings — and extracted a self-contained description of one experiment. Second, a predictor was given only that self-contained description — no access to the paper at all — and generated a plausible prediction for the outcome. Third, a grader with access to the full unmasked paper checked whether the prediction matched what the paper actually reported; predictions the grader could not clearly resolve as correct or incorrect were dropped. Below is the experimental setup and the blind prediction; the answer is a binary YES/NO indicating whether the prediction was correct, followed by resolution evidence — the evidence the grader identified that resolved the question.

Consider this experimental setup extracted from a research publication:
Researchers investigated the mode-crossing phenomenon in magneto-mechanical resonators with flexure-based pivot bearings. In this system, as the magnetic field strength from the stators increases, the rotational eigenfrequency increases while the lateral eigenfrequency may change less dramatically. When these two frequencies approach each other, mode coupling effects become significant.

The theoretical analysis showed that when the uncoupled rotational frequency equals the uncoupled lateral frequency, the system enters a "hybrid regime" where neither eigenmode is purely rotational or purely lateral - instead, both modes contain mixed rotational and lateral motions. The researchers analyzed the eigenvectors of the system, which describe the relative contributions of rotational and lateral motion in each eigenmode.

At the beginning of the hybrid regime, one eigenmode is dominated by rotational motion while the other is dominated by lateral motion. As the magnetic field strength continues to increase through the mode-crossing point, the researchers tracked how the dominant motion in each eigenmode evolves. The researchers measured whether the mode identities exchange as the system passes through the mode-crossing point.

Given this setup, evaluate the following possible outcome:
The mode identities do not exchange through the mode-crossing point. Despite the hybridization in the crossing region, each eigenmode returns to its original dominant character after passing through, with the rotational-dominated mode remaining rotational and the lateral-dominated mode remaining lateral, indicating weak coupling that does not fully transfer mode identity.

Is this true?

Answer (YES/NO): NO